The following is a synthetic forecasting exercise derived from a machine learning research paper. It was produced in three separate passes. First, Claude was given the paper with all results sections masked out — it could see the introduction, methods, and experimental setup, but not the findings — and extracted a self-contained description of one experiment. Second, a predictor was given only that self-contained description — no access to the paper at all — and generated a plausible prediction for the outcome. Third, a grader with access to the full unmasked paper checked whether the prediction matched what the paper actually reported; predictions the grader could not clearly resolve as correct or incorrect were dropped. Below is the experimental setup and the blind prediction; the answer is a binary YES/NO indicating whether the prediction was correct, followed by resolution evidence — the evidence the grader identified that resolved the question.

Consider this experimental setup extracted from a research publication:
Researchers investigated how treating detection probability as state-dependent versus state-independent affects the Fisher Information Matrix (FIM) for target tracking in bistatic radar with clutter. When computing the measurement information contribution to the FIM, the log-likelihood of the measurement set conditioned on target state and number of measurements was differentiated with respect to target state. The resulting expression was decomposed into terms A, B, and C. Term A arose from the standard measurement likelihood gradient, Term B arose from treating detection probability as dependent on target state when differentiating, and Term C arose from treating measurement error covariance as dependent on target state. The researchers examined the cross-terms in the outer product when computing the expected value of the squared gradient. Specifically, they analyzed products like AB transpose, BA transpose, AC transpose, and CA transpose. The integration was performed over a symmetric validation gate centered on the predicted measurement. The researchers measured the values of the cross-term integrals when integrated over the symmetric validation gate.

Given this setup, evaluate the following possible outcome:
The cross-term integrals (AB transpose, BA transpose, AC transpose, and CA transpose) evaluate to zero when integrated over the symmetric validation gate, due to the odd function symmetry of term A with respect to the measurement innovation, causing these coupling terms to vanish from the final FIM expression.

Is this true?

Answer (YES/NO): YES